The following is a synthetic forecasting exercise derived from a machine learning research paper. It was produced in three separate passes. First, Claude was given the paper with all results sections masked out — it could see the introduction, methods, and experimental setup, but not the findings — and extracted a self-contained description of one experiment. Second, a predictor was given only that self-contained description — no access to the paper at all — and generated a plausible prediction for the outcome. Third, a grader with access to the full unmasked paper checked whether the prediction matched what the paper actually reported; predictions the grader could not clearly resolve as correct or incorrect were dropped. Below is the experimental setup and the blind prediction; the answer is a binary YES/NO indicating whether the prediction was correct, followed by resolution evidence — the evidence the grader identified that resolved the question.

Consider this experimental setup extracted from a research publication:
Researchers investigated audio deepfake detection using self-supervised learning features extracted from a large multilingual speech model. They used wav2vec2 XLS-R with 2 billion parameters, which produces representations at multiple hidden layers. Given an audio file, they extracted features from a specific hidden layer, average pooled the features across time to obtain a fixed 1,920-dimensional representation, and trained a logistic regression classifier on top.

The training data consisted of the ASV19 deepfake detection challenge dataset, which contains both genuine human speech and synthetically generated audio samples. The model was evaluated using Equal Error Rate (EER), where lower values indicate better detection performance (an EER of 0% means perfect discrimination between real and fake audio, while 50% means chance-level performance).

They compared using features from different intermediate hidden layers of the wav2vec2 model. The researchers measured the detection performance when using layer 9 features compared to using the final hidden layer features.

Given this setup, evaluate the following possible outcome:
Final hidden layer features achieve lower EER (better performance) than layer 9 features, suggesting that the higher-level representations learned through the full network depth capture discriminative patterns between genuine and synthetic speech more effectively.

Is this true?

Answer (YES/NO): NO